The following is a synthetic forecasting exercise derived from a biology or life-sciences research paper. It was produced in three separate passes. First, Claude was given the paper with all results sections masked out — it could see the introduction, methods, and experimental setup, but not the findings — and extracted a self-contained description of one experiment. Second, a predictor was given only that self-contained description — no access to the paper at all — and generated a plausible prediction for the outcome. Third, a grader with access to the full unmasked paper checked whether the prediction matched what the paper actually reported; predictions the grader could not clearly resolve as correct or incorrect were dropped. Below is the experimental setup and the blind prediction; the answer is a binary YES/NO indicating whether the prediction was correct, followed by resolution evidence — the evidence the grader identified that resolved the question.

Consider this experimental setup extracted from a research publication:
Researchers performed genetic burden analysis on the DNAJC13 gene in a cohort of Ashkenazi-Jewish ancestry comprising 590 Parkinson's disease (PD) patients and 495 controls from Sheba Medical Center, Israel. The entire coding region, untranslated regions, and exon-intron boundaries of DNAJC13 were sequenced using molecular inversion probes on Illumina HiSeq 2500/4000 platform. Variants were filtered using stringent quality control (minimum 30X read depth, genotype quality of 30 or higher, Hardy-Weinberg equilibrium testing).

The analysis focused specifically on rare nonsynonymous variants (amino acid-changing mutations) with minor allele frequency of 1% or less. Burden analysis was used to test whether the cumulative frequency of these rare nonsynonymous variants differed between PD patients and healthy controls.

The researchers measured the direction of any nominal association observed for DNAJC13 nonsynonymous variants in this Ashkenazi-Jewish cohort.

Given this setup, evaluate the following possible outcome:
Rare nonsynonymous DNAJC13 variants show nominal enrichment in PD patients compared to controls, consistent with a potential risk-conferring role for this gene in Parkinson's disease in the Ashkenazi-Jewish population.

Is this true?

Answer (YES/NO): NO